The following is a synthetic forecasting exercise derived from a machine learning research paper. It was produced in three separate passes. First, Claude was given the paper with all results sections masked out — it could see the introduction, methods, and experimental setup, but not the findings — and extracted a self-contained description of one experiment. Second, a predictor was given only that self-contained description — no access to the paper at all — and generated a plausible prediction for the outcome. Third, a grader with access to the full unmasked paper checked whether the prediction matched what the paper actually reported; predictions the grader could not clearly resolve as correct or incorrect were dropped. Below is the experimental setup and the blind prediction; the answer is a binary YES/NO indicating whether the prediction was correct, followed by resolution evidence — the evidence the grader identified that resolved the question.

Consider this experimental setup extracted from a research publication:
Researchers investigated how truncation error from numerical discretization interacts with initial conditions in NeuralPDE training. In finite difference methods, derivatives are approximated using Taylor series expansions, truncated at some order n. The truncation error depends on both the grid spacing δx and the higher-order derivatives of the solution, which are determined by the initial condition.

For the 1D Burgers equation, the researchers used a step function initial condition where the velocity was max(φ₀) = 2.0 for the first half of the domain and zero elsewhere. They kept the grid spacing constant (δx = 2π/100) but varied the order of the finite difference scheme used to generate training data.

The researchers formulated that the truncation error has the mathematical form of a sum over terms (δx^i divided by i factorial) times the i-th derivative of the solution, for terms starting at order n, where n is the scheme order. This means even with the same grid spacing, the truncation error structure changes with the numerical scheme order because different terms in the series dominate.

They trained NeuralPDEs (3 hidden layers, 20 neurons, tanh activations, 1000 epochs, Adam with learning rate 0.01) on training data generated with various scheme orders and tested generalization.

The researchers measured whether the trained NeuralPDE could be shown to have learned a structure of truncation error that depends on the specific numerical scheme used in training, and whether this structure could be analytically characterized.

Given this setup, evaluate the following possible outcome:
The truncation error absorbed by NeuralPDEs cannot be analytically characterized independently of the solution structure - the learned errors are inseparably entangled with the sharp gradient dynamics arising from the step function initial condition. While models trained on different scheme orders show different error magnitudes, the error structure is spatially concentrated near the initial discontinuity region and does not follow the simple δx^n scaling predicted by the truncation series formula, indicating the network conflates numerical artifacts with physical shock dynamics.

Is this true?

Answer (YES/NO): NO